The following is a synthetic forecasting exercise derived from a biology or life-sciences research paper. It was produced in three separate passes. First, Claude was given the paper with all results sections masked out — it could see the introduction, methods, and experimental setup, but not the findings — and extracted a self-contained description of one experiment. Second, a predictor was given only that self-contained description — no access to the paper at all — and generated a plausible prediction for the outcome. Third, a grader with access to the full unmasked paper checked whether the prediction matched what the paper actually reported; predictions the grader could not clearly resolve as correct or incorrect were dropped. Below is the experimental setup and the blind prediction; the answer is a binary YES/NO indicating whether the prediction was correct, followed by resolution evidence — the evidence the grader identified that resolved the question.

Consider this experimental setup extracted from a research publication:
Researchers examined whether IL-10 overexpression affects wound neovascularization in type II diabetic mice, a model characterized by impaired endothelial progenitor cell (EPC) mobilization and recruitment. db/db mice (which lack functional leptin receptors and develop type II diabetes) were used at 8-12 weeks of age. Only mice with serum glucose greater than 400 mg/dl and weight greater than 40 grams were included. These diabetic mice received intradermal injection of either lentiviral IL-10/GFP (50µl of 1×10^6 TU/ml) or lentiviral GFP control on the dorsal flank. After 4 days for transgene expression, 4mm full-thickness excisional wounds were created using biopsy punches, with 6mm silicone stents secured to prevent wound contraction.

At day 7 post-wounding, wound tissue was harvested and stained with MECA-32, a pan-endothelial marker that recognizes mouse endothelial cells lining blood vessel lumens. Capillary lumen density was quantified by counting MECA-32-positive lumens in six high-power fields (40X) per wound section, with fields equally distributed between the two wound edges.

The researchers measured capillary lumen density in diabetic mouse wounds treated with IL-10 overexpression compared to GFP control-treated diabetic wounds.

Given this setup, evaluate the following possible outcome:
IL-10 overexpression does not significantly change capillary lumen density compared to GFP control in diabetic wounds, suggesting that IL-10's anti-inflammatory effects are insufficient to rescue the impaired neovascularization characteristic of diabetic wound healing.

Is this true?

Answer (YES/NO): NO